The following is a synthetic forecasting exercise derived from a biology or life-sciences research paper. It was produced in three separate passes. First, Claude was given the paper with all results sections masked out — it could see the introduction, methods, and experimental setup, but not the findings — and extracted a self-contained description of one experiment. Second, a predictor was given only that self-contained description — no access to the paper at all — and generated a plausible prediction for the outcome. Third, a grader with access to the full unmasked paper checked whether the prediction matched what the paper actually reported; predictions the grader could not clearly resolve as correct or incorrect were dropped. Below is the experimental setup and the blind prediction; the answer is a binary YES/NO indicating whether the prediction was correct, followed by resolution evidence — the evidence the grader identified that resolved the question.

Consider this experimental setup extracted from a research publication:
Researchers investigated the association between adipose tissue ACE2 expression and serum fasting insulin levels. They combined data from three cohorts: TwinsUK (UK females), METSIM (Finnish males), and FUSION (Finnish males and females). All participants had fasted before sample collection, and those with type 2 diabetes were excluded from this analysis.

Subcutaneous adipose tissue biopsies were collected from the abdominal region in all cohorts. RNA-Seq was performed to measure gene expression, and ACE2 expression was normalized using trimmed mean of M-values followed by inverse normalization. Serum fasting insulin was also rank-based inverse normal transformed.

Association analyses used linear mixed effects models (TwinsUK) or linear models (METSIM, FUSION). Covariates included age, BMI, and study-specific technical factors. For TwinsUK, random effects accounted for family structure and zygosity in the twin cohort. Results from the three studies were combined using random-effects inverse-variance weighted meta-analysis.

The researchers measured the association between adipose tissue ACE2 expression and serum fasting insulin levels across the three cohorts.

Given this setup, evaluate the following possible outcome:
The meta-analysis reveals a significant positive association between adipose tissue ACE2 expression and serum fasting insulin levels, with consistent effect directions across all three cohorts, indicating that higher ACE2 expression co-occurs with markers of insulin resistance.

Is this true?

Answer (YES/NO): NO